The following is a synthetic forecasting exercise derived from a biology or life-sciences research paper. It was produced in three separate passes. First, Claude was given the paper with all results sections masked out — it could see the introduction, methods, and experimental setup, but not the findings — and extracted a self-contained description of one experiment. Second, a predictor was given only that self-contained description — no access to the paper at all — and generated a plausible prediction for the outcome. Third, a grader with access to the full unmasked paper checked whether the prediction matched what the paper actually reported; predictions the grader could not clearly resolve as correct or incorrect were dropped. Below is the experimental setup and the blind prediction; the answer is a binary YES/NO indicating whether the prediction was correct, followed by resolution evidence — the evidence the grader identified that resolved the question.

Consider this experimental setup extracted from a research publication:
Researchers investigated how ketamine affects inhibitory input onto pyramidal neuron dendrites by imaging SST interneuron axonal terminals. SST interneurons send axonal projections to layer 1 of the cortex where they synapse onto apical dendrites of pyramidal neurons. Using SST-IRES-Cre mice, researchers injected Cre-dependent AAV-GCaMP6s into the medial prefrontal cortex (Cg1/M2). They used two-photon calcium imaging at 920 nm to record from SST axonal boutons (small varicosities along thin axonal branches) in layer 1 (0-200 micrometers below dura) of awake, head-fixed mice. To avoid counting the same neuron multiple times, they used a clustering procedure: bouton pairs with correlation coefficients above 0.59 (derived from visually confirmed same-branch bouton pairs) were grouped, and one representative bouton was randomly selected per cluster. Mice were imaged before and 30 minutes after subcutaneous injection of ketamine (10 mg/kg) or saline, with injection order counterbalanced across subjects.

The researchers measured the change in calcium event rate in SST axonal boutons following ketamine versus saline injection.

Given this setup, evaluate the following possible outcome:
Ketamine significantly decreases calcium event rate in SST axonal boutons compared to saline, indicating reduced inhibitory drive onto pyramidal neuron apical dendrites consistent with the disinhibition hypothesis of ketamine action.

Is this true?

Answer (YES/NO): YES